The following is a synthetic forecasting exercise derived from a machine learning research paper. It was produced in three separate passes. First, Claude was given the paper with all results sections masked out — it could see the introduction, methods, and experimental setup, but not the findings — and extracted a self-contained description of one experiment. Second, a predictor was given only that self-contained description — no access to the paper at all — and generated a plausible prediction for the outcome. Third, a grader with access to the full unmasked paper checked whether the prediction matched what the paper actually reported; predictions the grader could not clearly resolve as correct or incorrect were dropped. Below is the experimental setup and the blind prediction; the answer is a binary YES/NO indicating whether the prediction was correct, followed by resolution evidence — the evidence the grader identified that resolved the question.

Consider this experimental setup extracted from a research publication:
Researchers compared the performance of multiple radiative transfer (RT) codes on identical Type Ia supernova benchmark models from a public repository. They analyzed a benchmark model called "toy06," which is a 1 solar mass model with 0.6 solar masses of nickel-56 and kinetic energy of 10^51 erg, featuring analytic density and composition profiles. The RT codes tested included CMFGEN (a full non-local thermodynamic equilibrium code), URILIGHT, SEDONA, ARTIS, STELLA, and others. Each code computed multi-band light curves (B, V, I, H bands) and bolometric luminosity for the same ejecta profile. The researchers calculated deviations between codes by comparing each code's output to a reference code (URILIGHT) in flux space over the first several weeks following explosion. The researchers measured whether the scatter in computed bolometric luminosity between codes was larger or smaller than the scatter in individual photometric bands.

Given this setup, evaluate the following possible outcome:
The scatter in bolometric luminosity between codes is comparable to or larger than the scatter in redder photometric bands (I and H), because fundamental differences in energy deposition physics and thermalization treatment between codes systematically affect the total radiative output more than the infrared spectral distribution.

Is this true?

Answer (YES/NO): NO